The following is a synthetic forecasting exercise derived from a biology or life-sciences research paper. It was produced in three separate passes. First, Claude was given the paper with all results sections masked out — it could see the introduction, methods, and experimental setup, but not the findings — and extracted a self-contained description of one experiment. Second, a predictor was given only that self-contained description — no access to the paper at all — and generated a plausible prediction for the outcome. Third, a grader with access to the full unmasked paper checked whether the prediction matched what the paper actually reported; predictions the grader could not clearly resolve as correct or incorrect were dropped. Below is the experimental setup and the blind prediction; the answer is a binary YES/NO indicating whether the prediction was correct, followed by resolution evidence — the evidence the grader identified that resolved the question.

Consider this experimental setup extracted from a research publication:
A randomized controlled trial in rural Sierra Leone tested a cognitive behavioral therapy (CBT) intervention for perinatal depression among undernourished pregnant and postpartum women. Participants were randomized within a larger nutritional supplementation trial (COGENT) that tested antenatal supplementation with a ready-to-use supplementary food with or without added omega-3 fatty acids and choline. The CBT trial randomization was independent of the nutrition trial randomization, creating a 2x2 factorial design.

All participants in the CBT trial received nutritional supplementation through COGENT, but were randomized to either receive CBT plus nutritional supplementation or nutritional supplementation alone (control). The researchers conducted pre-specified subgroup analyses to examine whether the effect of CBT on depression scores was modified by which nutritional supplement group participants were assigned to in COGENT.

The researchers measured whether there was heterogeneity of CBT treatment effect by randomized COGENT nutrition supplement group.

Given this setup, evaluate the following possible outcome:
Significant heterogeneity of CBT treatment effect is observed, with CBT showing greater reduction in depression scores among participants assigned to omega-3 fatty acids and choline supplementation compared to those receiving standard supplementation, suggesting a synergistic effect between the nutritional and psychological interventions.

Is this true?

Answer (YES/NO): NO